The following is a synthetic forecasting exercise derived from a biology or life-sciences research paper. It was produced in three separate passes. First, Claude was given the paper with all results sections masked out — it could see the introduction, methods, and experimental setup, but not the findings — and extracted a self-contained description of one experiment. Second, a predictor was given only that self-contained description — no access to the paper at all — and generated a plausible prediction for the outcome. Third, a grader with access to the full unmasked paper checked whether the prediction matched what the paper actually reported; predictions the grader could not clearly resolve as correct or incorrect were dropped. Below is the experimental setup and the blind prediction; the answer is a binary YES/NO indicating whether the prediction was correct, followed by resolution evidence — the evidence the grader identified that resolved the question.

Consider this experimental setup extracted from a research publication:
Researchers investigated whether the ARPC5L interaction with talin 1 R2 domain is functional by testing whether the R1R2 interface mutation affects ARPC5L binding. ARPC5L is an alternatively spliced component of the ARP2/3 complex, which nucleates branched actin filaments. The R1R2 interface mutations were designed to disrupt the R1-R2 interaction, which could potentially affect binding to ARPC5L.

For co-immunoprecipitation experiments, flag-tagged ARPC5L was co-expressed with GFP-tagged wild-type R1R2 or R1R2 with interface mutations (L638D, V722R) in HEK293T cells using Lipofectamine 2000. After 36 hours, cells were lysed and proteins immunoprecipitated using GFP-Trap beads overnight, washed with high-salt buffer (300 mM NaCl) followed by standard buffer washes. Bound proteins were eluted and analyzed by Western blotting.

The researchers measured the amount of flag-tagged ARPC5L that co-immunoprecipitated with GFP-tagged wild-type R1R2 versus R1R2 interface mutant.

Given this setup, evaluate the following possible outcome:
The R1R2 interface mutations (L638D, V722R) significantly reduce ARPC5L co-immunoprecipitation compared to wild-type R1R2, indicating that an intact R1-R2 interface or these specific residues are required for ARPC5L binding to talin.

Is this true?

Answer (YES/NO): NO